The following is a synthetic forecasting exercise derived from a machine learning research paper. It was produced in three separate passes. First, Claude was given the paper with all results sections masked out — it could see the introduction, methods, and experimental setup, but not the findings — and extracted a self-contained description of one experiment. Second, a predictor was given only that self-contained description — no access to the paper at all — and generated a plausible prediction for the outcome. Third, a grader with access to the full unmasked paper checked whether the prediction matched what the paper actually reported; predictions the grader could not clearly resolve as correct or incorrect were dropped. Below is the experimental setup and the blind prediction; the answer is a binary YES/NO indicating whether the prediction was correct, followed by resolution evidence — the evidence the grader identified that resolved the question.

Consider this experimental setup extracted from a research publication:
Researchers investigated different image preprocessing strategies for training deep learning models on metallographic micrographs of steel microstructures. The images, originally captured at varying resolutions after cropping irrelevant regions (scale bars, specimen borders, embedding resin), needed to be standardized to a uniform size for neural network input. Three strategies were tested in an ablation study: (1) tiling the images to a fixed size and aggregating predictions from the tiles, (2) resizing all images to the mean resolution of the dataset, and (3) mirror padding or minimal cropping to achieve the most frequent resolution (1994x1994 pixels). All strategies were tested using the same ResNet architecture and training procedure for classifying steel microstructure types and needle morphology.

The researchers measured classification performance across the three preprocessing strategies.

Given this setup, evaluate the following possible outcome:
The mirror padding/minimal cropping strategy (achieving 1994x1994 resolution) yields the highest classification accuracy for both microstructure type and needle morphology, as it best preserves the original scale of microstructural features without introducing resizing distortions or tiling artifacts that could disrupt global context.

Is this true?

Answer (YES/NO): YES